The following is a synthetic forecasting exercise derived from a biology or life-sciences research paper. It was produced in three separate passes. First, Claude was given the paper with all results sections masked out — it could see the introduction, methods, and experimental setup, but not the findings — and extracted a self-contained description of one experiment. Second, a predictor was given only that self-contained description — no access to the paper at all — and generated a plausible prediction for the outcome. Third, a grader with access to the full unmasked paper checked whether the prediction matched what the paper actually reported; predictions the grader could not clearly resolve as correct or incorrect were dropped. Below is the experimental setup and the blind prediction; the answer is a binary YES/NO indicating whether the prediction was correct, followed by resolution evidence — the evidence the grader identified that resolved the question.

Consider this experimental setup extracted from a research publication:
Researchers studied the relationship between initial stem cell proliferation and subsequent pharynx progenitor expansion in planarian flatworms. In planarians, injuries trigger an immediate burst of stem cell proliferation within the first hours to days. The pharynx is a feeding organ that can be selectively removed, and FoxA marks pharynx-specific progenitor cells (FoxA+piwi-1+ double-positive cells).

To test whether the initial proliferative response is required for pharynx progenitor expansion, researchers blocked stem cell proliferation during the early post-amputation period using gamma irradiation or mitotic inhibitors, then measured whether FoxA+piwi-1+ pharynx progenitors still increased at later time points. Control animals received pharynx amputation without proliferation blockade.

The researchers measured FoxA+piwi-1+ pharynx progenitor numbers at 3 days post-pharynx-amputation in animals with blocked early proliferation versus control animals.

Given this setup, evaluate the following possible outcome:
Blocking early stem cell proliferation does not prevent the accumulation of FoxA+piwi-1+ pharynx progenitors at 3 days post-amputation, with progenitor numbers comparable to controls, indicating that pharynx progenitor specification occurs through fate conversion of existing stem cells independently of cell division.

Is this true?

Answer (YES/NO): NO